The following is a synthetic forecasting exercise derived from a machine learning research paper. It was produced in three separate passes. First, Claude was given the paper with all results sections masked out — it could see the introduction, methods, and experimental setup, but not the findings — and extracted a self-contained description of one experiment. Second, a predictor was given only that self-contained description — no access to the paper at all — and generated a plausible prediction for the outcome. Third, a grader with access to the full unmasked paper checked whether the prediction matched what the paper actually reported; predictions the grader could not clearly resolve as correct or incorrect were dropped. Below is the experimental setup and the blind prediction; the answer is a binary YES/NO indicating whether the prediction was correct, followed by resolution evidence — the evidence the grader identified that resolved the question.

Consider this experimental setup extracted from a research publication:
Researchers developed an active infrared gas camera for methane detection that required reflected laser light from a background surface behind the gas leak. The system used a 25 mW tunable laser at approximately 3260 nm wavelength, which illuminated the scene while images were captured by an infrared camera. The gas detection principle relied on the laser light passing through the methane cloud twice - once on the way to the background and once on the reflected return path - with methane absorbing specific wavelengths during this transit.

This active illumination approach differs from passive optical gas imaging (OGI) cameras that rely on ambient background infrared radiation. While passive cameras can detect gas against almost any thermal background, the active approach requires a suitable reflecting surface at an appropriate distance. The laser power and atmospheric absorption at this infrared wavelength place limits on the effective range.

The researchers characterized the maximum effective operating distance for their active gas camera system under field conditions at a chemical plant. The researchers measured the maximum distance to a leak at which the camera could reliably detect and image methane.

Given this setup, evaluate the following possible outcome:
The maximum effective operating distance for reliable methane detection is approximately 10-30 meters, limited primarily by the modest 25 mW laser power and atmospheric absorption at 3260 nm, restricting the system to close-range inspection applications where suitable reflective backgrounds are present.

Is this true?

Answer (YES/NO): NO